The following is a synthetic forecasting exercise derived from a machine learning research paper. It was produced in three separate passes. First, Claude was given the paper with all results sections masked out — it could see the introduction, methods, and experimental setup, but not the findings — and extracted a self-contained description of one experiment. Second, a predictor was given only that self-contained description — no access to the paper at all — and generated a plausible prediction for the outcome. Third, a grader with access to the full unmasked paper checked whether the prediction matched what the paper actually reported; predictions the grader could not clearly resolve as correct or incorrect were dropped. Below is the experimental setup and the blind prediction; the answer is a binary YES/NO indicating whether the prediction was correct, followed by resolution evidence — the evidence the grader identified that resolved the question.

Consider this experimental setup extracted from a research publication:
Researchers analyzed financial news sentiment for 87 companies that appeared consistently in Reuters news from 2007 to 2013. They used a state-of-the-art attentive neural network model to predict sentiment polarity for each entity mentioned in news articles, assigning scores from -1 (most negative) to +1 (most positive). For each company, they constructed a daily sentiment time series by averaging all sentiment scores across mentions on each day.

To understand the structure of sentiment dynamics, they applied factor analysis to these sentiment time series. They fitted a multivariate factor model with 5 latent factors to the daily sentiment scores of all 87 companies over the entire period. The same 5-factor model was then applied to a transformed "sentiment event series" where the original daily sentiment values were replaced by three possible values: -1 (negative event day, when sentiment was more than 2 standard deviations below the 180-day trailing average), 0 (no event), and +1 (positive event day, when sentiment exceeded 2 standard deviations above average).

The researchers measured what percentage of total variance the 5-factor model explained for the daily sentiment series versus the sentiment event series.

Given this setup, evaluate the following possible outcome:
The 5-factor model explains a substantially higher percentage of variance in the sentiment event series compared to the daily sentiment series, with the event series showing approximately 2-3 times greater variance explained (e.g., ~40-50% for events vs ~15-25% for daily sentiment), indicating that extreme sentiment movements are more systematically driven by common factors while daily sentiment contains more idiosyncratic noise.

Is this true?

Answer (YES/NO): NO